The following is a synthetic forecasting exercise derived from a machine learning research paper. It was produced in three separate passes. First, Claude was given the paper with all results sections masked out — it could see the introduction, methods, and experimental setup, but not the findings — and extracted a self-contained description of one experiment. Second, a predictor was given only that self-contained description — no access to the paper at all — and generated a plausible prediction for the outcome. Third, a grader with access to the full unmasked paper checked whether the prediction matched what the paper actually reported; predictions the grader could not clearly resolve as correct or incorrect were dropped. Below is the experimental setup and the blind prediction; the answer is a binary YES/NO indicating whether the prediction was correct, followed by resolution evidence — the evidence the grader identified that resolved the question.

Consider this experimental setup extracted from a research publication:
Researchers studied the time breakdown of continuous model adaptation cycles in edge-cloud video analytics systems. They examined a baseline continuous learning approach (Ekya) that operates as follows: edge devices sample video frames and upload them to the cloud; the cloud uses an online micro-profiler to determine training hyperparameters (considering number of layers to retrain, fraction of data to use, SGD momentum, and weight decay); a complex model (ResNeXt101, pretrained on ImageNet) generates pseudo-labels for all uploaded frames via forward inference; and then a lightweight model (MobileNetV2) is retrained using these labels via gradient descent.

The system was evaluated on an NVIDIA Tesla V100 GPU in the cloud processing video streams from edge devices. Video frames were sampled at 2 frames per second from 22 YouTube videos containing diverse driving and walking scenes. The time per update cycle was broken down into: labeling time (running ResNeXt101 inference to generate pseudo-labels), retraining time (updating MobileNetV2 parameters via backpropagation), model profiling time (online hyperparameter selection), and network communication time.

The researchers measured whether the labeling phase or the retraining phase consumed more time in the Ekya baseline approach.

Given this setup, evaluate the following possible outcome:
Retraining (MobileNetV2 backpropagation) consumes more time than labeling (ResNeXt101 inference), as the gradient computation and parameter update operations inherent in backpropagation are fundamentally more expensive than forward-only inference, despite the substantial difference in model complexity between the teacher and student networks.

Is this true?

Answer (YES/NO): YES